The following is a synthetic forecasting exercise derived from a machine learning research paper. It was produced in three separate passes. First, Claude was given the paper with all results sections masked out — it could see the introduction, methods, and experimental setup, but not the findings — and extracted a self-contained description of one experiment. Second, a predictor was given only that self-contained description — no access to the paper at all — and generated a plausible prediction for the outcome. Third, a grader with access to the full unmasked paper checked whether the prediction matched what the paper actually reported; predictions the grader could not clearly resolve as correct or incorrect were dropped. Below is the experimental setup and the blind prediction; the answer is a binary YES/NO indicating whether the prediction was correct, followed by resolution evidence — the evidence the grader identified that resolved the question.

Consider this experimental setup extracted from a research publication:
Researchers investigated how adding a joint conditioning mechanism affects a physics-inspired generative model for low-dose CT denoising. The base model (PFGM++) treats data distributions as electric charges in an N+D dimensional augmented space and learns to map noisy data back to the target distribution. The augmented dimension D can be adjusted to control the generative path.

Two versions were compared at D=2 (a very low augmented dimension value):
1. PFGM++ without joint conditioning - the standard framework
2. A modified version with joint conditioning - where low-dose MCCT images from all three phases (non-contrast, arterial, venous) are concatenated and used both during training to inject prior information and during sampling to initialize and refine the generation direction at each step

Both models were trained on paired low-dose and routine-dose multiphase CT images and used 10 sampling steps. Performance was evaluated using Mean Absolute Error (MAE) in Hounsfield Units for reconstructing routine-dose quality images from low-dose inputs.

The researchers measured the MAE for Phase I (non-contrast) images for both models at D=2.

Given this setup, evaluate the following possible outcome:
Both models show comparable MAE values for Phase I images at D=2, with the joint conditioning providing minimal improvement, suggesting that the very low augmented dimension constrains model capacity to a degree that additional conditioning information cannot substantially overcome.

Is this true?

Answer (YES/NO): NO